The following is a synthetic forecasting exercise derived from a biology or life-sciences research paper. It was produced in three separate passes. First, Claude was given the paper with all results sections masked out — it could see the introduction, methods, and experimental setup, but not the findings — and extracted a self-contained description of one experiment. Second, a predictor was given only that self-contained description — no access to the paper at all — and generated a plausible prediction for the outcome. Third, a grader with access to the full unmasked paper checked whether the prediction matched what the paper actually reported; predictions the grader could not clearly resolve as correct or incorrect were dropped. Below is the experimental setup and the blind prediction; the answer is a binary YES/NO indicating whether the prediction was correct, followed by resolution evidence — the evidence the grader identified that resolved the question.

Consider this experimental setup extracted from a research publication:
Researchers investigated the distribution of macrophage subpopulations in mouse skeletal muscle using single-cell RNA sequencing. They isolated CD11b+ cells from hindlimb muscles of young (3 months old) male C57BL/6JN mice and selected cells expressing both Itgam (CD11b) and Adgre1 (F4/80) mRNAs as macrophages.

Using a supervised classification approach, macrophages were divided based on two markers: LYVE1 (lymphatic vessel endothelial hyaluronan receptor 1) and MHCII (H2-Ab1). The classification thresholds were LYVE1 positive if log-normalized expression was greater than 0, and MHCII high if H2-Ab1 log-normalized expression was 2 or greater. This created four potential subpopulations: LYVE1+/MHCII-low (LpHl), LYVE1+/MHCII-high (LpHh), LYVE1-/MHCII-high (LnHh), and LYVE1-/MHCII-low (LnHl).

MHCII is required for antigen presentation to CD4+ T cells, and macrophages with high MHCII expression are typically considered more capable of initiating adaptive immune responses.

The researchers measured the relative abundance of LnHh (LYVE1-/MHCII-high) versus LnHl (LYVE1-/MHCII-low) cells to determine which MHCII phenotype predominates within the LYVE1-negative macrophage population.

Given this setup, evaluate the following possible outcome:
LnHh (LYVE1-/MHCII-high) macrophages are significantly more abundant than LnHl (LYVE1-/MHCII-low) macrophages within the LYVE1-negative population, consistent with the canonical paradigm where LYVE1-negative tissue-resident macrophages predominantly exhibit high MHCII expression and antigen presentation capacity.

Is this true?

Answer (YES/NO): YES